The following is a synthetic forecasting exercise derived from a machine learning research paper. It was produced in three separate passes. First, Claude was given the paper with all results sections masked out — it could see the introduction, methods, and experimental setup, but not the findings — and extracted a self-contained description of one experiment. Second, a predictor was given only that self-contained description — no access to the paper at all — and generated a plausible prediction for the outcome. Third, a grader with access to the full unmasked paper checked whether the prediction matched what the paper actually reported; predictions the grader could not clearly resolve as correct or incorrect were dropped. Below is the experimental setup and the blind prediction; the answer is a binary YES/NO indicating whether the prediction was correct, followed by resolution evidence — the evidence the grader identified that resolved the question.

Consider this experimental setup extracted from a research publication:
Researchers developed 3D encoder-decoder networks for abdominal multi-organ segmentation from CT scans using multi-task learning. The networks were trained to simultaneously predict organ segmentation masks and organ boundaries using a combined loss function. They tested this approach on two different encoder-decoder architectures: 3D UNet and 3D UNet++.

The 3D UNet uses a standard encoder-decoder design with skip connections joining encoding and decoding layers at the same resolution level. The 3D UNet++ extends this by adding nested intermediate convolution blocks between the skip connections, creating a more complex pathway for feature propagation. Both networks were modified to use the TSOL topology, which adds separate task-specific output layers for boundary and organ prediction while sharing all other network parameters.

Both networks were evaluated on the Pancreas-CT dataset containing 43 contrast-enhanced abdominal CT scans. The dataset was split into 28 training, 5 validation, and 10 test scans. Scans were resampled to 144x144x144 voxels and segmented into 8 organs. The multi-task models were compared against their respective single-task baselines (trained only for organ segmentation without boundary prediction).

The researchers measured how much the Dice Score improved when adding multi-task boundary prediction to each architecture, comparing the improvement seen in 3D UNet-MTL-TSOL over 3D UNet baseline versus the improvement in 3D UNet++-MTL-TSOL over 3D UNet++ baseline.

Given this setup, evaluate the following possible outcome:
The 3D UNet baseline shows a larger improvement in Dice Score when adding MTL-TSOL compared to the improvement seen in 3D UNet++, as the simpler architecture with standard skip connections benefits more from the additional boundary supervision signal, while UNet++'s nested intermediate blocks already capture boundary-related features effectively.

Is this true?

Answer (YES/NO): YES